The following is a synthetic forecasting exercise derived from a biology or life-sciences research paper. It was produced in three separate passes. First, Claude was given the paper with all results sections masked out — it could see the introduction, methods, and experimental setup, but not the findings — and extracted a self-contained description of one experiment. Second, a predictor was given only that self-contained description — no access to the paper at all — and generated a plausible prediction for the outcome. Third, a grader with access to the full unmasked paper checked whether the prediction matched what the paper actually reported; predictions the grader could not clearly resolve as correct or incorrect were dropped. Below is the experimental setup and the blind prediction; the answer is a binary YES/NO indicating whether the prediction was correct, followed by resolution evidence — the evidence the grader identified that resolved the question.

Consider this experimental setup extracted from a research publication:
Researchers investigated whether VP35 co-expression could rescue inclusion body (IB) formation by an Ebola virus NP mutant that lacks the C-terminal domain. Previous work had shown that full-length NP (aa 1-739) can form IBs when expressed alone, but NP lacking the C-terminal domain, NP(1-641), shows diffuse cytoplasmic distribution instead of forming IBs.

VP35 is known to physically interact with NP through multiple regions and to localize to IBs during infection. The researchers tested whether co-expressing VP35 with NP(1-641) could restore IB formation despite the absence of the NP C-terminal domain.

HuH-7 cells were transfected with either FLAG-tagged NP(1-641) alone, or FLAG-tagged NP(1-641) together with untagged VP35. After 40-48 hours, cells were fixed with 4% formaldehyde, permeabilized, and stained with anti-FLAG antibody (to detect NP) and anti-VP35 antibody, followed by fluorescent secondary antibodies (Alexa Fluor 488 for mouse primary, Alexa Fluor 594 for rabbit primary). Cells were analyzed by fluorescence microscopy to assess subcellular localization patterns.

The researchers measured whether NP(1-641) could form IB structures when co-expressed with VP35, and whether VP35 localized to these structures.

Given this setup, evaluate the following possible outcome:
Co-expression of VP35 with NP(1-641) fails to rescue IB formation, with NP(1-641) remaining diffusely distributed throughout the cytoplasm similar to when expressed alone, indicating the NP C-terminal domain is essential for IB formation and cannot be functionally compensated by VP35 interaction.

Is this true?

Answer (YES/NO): NO